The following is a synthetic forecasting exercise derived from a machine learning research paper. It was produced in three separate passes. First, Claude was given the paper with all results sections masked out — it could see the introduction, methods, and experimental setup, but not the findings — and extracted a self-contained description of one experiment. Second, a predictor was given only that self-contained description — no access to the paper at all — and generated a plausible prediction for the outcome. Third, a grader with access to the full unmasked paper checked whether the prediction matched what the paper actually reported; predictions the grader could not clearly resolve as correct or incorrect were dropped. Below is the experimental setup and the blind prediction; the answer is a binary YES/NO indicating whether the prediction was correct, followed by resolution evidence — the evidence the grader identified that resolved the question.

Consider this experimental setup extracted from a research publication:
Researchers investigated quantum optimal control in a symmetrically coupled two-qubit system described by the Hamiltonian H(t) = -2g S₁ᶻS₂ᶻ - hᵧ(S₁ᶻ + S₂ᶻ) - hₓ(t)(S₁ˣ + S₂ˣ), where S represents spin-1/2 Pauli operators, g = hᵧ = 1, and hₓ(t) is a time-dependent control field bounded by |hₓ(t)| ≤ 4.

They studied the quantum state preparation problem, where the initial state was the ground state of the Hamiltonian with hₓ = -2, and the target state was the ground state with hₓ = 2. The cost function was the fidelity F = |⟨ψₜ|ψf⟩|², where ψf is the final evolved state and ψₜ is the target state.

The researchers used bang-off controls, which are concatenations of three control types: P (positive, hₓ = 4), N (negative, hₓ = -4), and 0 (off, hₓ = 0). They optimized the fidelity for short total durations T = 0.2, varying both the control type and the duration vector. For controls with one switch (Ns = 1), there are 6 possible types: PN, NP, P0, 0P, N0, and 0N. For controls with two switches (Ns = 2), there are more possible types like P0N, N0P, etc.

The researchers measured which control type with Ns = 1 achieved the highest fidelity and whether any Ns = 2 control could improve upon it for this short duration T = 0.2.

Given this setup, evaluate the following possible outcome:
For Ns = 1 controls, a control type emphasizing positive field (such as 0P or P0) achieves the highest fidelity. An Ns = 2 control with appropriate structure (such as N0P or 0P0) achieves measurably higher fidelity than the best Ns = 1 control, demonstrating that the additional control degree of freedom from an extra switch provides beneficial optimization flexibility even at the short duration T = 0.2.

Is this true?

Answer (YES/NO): NO